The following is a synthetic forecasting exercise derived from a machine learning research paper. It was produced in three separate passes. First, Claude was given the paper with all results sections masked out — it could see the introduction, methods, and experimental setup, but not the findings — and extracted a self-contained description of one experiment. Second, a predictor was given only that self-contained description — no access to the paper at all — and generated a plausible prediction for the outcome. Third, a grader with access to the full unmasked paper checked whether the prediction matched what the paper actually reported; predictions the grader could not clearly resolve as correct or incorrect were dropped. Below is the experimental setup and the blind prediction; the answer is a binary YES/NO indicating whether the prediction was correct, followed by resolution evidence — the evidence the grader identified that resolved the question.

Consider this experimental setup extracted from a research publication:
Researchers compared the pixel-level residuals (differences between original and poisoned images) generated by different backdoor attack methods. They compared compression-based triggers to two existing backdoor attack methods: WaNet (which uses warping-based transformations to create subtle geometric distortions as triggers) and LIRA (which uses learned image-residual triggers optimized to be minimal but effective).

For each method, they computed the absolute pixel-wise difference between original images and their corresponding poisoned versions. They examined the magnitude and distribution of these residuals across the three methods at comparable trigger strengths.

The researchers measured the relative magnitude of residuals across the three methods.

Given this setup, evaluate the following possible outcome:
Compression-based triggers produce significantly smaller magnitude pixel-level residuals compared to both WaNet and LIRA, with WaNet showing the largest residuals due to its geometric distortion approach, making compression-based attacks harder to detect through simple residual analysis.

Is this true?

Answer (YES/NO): NO